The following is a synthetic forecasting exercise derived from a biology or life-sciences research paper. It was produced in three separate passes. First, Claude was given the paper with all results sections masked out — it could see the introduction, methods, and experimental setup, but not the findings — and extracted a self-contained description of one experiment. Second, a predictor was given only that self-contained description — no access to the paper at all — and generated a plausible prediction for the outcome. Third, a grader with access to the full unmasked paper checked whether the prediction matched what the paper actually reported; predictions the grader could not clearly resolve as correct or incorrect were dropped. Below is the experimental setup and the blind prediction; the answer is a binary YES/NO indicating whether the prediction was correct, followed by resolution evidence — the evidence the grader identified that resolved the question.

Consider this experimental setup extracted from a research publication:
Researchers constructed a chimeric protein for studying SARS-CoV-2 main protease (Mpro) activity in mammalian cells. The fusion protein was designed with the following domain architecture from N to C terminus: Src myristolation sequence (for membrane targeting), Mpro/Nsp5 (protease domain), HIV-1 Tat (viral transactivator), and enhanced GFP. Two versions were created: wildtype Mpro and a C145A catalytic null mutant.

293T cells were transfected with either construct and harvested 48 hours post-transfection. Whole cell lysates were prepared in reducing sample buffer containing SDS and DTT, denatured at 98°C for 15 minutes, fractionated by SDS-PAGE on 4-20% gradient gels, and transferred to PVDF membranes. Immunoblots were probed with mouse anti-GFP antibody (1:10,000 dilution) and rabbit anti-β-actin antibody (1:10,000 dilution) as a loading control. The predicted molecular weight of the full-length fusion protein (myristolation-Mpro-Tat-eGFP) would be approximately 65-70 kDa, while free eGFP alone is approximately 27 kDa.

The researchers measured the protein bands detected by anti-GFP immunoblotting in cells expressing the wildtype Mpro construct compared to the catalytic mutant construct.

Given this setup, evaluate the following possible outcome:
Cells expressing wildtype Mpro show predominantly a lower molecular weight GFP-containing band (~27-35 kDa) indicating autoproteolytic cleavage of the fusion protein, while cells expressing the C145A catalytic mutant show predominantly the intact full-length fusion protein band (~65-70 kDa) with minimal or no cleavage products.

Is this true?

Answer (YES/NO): NO